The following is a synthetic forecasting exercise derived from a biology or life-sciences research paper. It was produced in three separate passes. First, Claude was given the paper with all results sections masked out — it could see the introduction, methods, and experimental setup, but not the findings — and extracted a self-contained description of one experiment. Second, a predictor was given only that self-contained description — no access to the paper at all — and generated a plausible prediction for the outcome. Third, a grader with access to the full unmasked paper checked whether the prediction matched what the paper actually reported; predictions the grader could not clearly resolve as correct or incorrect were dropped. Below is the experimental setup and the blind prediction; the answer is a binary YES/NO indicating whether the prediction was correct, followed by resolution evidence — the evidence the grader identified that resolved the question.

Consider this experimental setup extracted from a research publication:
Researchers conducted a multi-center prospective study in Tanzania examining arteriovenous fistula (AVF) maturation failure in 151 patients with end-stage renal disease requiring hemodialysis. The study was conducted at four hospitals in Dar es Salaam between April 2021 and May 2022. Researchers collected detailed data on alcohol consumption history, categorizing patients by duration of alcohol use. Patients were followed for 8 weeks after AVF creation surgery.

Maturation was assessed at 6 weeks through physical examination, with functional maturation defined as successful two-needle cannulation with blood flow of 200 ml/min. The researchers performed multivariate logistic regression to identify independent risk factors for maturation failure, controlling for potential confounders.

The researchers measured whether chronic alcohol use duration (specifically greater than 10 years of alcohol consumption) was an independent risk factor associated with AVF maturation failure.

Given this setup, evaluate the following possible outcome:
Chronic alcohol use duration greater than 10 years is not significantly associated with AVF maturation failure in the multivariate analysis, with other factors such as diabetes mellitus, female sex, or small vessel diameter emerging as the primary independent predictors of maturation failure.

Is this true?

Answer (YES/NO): NO